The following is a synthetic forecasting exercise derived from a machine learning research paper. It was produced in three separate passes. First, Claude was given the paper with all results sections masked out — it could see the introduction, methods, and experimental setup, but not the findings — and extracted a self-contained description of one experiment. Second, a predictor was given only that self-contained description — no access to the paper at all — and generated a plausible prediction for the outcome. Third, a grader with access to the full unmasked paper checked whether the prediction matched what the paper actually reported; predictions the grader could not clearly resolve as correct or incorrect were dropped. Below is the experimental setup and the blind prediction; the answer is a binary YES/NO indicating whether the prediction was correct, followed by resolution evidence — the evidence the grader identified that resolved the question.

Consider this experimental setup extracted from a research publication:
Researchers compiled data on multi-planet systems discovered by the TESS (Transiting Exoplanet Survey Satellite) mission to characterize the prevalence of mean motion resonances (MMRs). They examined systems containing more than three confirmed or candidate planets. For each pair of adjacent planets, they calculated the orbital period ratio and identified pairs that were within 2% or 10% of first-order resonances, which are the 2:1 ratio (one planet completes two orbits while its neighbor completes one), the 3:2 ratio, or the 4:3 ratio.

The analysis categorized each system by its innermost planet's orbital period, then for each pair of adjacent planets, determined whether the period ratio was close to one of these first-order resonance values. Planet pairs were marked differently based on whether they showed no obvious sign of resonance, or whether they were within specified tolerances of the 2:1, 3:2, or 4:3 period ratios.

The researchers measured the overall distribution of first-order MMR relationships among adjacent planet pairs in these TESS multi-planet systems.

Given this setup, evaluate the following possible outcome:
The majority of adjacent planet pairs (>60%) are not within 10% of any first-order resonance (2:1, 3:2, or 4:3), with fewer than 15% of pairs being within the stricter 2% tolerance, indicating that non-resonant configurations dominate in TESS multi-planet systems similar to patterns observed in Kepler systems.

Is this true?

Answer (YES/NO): NO